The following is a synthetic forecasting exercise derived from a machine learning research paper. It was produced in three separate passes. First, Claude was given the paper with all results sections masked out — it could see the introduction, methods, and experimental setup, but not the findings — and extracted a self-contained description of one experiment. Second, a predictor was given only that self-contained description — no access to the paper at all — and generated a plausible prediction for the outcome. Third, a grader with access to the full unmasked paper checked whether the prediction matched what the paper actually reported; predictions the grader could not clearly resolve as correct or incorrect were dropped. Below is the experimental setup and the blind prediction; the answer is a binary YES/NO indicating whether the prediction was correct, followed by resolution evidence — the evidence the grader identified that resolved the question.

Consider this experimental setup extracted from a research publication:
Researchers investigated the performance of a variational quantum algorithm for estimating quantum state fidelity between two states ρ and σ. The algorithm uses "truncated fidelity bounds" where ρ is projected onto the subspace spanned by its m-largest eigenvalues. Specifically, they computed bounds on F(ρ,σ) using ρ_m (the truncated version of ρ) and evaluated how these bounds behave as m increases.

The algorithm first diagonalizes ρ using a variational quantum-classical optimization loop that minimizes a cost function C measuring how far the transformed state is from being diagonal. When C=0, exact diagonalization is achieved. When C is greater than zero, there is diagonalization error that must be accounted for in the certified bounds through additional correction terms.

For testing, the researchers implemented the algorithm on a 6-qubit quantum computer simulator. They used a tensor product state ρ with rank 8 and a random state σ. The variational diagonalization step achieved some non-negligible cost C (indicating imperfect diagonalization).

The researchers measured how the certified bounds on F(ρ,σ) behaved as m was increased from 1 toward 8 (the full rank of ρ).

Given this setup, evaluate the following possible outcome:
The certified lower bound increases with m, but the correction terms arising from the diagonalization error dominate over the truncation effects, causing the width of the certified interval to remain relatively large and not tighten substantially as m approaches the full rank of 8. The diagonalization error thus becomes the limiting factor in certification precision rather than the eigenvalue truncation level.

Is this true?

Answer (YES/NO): NO